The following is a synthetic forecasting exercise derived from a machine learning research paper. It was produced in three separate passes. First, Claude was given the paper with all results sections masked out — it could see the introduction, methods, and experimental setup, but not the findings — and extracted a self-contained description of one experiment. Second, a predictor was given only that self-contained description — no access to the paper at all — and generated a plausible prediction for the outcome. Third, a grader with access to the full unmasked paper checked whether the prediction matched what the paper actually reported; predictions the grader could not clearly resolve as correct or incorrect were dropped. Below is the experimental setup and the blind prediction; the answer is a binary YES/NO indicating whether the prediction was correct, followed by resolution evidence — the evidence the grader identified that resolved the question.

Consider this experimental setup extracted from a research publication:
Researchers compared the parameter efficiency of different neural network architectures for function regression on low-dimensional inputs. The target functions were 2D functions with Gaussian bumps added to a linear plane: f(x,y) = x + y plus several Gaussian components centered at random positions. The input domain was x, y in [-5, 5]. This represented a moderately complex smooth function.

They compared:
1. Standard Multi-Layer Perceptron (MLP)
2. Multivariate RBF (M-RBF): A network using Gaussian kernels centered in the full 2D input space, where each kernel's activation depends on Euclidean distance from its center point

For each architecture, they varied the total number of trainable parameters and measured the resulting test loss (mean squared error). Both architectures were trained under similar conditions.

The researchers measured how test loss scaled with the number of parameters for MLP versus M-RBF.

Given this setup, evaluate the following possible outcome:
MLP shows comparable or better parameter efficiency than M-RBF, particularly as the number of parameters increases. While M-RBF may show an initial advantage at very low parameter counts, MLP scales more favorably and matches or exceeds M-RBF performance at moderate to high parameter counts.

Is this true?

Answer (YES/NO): YES